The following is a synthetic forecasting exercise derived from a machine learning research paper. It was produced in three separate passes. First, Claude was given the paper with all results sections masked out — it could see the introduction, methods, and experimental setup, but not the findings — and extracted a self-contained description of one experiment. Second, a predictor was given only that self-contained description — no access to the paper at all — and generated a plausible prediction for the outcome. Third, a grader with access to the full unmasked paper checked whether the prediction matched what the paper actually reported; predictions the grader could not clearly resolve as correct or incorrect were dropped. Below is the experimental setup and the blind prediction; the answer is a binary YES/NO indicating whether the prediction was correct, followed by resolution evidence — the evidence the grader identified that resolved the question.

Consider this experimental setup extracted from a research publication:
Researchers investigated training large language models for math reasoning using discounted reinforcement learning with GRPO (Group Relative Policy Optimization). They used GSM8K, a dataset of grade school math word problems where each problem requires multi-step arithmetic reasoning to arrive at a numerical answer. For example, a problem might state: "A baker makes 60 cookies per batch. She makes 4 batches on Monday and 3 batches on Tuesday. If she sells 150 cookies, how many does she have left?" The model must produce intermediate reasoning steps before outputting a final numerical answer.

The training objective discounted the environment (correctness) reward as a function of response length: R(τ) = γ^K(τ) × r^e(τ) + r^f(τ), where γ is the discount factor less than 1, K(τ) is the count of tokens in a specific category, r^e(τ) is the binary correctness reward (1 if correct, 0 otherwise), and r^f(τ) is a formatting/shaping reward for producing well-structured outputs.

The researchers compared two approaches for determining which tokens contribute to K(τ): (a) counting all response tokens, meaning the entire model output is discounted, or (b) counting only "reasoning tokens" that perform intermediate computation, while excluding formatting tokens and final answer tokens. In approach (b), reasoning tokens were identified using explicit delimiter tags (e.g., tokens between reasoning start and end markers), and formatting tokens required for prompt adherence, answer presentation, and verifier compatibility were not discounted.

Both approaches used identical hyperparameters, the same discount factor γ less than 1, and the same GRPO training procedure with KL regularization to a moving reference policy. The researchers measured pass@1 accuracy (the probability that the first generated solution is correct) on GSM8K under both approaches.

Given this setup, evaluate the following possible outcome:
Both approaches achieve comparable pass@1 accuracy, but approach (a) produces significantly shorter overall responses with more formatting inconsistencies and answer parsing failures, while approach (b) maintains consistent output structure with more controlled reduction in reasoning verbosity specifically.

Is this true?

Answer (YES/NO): NO